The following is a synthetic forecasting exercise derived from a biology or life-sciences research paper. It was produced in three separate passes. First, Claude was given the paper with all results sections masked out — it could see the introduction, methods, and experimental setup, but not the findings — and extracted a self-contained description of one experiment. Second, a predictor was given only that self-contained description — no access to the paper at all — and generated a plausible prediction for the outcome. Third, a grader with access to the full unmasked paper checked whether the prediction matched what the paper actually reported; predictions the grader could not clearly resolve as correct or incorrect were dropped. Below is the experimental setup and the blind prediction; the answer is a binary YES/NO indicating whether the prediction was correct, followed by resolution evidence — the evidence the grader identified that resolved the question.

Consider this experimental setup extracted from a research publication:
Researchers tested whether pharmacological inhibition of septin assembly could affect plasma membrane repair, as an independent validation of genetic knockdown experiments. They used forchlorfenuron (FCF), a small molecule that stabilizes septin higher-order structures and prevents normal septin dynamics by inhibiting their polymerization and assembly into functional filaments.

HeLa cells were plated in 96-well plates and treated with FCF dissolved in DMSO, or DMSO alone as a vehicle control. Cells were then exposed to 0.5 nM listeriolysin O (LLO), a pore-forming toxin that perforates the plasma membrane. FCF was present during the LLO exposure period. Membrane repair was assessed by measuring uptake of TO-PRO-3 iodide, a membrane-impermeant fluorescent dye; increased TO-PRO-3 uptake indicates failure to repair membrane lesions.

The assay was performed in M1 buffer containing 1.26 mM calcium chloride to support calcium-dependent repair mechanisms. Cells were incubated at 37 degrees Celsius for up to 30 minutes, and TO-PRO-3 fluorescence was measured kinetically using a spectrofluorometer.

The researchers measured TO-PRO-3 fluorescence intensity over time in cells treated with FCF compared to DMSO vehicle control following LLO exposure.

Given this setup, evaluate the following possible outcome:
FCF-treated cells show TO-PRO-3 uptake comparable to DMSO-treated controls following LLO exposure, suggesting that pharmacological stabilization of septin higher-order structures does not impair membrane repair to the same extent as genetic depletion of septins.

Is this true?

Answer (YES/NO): NO